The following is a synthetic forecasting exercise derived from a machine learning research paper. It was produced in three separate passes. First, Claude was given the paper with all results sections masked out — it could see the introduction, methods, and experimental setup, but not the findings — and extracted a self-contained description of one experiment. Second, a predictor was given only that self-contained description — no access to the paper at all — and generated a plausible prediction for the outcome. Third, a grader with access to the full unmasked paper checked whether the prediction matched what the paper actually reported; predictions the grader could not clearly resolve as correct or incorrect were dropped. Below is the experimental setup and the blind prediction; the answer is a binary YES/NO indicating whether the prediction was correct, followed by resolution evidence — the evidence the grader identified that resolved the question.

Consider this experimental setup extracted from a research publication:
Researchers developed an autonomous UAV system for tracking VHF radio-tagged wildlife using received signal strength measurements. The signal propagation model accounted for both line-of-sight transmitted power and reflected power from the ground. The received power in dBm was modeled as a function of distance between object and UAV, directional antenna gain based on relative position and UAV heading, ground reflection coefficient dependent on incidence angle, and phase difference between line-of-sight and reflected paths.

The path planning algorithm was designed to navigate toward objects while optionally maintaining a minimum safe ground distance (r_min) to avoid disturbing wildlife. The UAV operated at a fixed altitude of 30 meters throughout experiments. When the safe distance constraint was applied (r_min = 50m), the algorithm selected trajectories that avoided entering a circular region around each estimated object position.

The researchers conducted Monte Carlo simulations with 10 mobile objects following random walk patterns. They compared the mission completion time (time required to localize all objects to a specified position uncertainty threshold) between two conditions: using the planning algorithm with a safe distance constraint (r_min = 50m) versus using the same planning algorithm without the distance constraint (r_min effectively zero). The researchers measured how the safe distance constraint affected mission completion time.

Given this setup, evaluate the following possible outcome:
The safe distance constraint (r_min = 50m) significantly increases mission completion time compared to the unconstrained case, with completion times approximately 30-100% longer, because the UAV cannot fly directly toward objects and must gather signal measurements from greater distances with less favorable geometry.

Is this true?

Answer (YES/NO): NO